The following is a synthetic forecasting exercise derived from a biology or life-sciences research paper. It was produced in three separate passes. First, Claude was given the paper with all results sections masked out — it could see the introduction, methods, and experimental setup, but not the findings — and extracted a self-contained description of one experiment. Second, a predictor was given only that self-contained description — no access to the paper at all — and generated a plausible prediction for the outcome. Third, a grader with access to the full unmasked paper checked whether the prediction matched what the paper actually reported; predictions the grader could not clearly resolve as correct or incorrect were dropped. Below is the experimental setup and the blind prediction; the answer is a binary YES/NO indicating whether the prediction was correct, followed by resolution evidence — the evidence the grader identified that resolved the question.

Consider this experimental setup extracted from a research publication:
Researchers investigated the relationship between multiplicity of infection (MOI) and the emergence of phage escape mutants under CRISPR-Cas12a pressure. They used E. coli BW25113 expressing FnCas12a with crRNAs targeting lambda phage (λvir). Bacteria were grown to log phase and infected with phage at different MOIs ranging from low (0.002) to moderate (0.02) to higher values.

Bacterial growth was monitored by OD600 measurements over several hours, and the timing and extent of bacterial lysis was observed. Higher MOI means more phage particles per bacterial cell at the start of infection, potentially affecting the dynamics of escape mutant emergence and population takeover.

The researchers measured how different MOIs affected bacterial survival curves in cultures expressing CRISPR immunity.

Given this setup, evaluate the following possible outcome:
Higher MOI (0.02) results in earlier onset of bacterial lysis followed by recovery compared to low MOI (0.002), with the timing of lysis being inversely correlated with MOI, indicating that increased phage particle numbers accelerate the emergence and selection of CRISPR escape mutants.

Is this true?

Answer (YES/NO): NO